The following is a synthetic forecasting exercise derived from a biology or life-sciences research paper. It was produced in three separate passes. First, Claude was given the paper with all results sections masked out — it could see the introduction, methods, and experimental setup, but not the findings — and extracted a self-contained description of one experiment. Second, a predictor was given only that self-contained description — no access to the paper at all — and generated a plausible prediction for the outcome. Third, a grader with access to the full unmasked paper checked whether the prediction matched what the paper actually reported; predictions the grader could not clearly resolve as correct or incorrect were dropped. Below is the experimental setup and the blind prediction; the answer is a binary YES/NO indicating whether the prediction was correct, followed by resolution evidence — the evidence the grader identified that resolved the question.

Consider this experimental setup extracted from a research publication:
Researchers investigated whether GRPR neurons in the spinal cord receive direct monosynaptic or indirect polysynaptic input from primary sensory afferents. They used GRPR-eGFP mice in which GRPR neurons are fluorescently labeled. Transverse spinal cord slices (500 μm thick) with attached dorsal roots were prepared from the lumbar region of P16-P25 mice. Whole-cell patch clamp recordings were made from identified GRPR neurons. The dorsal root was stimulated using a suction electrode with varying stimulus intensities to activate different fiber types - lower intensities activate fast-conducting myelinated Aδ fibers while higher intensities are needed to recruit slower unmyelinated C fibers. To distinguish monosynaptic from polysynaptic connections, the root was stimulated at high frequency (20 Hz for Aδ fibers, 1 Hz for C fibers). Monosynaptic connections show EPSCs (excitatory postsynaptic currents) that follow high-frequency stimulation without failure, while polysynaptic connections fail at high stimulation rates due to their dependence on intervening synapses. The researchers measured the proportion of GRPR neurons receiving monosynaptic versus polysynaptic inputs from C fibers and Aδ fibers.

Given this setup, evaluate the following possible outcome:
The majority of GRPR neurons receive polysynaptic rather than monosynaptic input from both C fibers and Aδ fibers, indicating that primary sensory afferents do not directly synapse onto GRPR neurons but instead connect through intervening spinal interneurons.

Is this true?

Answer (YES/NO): NO